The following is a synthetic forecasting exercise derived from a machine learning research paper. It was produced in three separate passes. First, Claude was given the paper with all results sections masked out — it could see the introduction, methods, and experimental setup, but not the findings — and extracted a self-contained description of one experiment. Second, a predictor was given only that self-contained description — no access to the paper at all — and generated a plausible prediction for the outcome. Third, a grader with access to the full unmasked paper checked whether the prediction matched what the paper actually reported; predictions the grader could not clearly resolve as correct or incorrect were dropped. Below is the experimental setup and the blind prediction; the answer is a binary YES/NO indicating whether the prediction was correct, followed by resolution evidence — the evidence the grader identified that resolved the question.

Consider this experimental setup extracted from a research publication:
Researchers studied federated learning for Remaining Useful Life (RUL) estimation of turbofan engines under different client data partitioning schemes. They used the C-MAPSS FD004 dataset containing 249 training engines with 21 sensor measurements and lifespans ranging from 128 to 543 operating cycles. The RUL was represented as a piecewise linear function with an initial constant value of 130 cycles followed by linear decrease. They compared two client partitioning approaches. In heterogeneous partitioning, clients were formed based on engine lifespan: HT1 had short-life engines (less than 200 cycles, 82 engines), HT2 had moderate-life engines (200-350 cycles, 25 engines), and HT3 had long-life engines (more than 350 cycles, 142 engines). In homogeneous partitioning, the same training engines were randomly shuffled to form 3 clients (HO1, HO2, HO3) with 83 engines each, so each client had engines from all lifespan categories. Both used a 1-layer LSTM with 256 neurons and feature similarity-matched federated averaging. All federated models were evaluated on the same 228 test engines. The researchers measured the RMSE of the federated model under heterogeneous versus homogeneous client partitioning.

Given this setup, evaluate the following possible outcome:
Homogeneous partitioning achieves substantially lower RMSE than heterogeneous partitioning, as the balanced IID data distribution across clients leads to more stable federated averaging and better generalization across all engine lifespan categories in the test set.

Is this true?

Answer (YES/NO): NO